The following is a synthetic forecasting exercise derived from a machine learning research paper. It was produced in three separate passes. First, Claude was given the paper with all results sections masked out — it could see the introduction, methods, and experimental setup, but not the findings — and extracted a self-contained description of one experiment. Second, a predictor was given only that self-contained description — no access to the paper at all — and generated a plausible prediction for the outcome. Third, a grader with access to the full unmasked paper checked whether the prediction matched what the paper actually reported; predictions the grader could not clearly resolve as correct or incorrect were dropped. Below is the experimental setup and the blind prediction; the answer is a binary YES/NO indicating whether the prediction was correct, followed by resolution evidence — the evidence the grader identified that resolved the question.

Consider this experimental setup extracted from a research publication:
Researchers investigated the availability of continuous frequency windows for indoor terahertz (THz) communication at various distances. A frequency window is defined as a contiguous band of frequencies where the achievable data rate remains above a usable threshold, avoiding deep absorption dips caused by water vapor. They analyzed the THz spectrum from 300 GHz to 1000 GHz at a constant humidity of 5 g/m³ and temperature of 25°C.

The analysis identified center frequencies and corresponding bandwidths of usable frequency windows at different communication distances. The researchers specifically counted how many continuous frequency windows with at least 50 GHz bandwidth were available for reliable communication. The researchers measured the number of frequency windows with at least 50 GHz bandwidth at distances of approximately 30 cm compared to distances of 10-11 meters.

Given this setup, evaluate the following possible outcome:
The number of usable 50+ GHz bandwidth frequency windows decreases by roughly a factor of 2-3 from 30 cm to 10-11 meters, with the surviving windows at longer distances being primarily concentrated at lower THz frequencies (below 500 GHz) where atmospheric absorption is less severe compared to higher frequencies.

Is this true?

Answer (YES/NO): NO